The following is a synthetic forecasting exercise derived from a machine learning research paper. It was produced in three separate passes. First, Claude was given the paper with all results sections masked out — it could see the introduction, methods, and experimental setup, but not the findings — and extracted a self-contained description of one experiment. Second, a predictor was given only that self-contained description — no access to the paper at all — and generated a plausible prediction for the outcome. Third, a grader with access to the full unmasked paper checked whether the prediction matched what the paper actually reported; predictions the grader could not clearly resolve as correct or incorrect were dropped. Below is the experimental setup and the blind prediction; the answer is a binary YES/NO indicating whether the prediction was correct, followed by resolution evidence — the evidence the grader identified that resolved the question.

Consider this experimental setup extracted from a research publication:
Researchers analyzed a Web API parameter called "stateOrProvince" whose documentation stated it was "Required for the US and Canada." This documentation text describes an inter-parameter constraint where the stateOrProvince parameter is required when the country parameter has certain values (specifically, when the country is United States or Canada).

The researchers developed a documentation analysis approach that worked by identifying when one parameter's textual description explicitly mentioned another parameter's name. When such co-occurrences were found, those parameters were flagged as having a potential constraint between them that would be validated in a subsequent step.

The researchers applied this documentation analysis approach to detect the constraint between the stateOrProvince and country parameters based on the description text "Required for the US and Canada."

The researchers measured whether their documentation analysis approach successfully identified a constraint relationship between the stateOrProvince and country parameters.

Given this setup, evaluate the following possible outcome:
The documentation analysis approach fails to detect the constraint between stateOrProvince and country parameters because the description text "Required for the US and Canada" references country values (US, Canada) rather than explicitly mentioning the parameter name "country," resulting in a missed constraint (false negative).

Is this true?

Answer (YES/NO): YES